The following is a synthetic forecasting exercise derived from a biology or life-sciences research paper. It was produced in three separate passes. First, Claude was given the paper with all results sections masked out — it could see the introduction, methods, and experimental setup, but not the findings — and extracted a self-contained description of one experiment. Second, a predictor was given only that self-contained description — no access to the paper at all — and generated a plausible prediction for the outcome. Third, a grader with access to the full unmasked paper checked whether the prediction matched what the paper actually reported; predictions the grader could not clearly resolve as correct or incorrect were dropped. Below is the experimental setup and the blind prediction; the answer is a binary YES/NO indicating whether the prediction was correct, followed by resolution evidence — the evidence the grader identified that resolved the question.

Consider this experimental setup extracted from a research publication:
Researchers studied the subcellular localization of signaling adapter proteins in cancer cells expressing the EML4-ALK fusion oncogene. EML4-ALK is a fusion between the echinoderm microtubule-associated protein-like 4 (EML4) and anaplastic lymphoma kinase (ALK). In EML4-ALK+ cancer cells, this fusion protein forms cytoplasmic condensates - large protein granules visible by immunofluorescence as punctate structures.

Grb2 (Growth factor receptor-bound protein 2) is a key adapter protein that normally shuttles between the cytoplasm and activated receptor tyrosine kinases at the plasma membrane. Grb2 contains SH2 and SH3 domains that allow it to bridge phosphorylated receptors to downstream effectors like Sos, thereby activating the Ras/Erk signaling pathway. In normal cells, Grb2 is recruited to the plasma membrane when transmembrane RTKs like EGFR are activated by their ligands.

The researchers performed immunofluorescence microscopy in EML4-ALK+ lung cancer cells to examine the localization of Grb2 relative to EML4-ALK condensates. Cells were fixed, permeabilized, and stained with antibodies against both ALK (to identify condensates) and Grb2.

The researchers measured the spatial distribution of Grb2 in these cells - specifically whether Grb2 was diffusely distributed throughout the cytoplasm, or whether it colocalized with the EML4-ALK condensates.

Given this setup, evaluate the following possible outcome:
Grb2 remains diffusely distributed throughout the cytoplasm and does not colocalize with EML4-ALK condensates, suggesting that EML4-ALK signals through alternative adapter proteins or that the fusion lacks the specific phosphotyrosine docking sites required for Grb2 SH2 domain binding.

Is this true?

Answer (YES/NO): NO